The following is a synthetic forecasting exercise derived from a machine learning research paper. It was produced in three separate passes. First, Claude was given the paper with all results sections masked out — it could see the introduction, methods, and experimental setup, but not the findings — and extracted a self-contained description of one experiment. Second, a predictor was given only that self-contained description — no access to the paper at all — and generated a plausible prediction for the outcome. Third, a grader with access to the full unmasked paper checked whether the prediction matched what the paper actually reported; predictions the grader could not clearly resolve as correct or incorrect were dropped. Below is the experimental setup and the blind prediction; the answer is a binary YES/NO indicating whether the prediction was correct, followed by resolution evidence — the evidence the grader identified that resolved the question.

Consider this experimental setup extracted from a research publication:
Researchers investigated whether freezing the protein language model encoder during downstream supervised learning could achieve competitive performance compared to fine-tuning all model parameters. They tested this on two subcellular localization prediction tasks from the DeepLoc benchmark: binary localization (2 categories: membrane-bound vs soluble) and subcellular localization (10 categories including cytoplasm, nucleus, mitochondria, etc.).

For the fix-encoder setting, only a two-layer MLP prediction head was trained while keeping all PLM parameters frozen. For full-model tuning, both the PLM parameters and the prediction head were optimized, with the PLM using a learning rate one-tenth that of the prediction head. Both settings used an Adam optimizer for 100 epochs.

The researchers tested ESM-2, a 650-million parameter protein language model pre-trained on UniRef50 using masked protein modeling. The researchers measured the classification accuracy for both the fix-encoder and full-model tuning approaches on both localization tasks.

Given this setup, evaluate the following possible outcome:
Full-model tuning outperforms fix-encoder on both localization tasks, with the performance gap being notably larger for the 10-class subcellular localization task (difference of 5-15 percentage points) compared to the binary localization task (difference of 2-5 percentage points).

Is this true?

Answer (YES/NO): NO